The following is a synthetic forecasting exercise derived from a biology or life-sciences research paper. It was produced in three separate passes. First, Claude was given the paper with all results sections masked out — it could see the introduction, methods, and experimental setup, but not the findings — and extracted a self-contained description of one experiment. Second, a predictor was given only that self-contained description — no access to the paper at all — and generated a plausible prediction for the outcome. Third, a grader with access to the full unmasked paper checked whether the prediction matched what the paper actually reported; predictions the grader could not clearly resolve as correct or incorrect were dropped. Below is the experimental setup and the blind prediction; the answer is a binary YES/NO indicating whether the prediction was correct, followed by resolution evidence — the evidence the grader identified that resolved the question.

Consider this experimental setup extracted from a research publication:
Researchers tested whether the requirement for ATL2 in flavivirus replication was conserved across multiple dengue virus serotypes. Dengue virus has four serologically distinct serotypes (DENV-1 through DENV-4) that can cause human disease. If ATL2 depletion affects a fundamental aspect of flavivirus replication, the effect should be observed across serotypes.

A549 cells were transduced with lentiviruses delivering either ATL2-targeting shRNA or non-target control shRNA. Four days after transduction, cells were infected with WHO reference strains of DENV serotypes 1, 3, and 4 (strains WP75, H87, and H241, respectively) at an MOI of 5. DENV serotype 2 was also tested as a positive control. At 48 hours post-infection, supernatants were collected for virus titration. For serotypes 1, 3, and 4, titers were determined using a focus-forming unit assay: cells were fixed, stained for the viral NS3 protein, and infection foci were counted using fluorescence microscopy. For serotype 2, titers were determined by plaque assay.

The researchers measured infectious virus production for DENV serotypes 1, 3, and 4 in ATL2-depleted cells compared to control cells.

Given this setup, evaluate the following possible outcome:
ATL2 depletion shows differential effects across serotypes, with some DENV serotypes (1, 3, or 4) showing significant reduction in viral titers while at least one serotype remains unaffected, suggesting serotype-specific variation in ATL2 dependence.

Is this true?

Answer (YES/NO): NO